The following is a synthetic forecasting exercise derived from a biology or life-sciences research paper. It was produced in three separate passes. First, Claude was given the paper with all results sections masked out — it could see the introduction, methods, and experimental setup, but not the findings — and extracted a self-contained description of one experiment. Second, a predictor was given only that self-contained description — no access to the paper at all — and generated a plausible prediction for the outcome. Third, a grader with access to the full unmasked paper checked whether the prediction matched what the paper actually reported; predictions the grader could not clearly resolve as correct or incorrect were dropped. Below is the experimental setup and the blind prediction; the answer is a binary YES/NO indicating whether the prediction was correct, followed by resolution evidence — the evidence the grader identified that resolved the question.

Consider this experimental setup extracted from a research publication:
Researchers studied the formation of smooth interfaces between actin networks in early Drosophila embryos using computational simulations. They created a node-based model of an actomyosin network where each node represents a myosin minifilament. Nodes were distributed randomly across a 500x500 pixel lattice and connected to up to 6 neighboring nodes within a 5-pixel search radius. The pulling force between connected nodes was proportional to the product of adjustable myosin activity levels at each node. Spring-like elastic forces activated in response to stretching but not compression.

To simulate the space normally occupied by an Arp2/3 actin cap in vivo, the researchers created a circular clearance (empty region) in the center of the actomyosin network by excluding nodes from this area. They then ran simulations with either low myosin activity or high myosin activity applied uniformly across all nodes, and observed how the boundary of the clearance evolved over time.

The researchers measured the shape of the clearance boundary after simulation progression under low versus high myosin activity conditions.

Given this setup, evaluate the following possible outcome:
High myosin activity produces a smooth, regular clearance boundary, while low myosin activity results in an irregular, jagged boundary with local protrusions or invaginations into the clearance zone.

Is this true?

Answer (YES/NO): YES